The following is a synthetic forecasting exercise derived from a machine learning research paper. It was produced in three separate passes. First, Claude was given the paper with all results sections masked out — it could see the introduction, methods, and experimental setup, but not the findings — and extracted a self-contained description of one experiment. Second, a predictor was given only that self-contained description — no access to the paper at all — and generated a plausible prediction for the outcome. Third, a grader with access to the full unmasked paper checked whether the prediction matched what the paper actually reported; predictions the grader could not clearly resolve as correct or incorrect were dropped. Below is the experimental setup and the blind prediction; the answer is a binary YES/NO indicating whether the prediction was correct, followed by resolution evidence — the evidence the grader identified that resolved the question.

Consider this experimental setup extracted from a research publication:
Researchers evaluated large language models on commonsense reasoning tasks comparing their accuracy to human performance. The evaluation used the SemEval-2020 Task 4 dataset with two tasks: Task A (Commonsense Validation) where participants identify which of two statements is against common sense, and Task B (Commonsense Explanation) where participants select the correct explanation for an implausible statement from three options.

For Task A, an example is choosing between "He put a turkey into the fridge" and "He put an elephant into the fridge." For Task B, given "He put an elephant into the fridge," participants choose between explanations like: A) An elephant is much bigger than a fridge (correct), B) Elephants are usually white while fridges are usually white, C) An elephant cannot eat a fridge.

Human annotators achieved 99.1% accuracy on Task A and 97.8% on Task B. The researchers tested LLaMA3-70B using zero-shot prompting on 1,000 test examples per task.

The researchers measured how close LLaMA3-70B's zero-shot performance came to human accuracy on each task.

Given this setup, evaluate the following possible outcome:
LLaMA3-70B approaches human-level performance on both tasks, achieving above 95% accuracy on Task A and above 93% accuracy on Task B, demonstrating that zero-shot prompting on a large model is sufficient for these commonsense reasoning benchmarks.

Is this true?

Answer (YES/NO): YES